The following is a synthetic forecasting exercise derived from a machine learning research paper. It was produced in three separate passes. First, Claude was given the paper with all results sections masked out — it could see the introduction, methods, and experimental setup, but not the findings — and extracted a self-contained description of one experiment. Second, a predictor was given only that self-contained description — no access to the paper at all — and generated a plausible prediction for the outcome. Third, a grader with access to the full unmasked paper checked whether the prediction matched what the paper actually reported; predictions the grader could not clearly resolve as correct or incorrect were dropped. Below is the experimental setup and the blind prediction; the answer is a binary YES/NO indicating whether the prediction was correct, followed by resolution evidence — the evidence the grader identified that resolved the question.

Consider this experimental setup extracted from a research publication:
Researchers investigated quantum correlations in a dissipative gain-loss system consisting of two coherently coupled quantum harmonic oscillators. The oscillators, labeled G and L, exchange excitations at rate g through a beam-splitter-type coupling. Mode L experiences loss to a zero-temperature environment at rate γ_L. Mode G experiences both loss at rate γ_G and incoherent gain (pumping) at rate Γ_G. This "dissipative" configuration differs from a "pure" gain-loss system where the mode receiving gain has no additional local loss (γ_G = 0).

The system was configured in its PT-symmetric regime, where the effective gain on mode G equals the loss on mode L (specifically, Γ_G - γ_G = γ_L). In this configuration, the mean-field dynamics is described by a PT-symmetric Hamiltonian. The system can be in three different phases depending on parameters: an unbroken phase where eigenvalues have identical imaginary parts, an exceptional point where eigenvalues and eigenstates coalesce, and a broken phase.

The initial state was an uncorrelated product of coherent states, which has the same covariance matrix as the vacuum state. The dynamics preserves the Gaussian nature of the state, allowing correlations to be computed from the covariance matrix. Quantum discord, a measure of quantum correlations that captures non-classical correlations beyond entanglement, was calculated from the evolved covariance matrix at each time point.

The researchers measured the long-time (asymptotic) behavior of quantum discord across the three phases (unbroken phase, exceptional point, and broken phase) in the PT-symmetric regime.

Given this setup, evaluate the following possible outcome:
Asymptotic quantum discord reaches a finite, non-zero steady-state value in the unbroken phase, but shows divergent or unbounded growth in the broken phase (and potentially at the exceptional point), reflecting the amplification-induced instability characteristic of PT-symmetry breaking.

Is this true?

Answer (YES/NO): NO